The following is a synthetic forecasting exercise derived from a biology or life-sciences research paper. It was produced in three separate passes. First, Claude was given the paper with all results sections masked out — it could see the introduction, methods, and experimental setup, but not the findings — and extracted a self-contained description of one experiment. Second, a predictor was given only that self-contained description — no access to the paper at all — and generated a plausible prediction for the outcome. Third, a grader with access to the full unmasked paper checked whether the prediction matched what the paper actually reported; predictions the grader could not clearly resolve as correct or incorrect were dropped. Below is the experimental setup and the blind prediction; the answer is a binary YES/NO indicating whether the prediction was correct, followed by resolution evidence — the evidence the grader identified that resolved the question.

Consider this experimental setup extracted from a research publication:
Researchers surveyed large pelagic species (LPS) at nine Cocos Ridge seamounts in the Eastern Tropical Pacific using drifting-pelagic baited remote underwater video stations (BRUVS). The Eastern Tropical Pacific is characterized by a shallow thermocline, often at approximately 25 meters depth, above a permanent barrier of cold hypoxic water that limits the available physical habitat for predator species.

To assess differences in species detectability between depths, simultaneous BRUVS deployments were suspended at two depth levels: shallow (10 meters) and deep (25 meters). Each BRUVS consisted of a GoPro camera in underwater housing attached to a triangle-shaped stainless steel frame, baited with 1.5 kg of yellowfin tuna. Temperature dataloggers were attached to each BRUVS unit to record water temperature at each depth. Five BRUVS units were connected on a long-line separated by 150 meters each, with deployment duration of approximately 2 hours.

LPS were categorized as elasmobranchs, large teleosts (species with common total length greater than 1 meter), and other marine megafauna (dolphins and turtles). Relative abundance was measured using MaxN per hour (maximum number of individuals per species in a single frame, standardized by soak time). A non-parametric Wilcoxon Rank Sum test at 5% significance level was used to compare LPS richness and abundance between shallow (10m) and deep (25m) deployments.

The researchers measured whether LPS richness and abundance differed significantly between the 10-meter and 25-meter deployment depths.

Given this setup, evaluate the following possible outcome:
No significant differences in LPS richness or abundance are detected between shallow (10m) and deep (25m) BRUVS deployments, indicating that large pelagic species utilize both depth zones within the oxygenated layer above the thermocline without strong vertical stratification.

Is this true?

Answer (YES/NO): YES